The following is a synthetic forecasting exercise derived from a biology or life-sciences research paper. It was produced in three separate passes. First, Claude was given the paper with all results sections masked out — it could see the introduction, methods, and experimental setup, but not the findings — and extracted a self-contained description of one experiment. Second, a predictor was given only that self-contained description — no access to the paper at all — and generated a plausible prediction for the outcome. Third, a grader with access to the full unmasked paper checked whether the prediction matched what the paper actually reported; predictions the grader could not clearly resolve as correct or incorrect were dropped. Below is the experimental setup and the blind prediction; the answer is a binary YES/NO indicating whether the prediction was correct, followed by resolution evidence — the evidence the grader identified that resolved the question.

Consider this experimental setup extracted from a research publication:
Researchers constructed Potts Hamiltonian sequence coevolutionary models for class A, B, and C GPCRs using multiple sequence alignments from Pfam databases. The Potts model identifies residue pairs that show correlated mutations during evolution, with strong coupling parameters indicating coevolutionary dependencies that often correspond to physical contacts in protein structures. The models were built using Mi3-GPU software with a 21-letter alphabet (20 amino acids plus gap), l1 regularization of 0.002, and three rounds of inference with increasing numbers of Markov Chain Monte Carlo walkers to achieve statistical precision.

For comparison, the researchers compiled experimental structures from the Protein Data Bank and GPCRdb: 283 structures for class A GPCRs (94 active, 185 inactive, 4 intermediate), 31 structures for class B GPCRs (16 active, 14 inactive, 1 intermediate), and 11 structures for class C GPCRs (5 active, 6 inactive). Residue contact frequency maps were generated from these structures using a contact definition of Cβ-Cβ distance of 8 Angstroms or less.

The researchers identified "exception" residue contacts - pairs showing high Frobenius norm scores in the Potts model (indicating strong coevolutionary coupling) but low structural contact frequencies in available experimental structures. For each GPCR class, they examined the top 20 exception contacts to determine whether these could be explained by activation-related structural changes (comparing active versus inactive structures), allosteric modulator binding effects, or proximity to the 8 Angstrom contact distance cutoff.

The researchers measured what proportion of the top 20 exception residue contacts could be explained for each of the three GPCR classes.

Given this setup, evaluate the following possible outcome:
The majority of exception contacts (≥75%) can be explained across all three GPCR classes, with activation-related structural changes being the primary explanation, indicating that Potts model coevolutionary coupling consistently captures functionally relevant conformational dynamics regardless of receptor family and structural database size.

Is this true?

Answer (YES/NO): NO